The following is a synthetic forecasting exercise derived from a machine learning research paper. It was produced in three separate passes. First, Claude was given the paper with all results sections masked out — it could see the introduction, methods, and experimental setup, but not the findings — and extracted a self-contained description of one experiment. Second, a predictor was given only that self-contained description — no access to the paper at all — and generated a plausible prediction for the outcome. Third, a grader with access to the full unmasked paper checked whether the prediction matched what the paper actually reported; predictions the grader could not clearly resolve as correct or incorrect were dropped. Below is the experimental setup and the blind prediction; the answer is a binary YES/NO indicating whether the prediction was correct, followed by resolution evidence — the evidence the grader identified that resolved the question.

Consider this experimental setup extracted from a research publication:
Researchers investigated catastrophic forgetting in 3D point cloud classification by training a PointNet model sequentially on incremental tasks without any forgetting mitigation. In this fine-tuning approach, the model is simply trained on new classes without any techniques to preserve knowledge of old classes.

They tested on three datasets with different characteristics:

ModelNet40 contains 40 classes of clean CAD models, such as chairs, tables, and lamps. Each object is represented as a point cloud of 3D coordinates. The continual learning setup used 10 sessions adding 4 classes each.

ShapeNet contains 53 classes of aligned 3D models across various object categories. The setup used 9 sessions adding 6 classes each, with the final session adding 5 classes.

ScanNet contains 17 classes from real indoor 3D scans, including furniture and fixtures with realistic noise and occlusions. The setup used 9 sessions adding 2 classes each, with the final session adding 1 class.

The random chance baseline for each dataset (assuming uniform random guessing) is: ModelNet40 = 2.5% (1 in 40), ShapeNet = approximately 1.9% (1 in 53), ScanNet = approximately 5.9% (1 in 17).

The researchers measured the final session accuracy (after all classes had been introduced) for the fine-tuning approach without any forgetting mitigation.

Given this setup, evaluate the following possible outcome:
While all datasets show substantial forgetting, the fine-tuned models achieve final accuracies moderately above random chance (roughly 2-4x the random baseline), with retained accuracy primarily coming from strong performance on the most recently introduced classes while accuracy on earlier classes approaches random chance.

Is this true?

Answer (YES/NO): NO